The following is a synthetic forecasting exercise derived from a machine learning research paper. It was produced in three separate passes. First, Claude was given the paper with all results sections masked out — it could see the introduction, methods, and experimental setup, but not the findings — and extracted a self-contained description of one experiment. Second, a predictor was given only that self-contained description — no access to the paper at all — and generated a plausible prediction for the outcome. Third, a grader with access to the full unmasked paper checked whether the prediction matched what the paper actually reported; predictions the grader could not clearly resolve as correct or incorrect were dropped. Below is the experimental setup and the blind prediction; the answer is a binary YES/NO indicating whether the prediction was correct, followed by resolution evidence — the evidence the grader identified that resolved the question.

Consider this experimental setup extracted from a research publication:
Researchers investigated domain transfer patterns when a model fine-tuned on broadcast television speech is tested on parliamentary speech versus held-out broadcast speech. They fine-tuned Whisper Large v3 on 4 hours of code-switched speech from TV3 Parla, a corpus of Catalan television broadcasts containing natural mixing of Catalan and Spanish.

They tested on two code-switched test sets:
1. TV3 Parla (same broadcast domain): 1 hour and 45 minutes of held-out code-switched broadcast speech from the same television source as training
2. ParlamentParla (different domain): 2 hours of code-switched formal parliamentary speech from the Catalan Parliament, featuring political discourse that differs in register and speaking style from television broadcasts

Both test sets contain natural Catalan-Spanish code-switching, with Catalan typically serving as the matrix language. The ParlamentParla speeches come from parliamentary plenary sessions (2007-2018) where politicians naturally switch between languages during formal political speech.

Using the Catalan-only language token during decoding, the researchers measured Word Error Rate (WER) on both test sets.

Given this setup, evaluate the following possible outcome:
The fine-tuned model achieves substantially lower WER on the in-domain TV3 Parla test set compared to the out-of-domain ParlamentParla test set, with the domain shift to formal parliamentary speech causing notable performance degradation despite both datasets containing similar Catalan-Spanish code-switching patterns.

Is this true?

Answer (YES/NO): NO